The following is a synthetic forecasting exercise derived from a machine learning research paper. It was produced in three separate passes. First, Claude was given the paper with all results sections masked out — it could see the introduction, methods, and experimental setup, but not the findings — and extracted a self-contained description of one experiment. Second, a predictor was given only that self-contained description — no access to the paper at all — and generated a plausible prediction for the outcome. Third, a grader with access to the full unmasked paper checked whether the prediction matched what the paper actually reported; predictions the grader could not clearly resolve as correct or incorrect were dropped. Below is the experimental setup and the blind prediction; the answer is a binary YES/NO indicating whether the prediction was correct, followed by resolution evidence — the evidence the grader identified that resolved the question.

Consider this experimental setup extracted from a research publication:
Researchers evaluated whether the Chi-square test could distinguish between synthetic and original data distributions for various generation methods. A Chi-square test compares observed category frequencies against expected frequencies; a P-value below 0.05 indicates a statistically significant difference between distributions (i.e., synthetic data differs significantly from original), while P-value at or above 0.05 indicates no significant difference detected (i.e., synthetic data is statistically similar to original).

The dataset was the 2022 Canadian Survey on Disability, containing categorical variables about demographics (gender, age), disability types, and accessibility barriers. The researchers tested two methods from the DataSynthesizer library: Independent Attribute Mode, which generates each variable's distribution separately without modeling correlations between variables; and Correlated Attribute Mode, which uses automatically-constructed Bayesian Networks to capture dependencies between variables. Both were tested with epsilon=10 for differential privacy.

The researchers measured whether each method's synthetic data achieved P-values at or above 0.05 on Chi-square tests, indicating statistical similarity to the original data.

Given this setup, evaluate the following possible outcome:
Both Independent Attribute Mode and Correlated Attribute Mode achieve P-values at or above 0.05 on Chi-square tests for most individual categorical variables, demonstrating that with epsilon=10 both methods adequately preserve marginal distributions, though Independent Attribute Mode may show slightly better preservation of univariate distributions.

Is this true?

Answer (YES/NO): NO